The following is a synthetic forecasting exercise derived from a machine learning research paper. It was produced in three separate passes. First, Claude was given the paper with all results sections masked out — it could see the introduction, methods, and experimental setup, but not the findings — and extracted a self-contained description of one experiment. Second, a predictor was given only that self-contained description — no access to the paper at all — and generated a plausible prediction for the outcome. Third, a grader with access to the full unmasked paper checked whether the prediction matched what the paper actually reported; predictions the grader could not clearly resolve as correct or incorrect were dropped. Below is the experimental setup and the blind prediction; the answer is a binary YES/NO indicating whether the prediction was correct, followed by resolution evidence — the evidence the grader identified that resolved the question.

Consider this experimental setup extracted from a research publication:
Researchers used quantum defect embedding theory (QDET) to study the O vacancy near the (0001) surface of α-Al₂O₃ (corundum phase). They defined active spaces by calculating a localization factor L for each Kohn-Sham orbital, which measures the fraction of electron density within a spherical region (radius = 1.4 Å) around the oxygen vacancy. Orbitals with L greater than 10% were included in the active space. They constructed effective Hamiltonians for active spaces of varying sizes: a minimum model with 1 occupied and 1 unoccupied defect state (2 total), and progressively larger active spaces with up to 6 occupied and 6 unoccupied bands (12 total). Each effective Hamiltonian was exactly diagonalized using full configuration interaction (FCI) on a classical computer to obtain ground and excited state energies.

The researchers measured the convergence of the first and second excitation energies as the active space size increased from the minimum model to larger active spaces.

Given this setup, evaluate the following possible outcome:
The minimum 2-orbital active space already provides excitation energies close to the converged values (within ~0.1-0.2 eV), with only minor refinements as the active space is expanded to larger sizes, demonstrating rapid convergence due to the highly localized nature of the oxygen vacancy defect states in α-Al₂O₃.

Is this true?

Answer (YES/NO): NO